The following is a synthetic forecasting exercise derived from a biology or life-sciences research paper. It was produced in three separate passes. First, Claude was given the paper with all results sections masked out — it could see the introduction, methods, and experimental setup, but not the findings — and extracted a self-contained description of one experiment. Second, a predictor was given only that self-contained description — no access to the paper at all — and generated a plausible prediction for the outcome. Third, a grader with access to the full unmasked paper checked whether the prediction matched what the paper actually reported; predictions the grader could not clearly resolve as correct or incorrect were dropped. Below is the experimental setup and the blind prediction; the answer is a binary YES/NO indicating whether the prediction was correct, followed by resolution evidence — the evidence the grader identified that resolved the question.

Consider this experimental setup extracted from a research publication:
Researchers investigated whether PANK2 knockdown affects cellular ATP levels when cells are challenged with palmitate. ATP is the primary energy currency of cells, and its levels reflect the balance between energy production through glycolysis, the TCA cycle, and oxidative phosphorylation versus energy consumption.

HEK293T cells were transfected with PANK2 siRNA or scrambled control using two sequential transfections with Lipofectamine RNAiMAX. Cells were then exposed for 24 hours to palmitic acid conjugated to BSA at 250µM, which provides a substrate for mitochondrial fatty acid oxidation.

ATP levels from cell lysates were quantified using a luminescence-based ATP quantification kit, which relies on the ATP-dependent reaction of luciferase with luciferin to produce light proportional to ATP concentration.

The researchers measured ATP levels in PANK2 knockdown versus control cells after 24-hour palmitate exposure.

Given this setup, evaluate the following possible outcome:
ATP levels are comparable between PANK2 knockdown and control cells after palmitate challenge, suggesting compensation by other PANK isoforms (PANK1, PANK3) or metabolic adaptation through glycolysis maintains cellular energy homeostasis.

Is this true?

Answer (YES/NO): NO